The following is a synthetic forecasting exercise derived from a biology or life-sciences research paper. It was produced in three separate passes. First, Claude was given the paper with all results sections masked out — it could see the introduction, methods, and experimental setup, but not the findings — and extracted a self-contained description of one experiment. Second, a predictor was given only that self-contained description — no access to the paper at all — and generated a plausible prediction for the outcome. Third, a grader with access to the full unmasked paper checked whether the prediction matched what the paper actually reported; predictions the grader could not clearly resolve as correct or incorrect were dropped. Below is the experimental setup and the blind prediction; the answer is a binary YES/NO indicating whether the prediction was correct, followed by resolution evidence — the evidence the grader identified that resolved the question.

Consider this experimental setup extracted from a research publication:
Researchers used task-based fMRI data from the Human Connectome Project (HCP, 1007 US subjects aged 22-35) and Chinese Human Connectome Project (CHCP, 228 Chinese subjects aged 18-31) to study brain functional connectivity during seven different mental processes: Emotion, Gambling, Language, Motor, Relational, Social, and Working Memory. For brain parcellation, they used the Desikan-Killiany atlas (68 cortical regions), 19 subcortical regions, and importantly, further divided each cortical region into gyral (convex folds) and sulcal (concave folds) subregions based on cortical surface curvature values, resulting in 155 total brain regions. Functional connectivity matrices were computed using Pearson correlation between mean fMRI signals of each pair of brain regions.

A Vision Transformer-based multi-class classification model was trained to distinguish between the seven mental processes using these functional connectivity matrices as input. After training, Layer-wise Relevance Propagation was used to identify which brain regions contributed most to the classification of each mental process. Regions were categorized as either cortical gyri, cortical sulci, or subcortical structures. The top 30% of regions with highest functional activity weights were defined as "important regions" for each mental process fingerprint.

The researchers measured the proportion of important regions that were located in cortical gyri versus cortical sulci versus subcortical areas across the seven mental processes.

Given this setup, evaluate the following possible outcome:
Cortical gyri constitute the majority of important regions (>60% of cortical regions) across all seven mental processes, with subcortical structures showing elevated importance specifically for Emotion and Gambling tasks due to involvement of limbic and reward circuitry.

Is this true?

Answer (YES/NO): NO